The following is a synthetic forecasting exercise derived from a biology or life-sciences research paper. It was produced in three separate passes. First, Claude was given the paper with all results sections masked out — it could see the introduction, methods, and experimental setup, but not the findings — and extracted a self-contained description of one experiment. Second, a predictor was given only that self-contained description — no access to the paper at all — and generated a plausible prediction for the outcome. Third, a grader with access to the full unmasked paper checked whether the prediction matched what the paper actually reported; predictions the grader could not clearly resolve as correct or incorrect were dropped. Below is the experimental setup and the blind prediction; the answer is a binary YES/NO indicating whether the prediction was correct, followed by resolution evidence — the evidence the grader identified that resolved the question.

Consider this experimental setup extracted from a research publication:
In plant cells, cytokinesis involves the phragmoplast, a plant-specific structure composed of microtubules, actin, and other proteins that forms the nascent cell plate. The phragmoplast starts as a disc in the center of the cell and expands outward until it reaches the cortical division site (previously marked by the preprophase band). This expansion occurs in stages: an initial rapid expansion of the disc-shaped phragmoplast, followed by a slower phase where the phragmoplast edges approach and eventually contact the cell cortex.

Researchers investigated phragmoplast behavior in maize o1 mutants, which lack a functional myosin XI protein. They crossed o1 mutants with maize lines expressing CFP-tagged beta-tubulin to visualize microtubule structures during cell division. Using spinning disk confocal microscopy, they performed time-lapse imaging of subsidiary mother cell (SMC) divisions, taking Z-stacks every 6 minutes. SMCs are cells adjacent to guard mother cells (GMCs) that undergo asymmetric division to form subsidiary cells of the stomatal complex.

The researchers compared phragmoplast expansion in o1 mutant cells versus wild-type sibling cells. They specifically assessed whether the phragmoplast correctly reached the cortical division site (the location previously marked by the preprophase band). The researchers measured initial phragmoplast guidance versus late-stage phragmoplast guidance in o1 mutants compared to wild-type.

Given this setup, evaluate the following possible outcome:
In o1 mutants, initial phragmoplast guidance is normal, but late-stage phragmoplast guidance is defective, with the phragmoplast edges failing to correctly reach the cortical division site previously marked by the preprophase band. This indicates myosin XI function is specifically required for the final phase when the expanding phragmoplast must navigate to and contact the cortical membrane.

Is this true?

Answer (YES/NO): YES